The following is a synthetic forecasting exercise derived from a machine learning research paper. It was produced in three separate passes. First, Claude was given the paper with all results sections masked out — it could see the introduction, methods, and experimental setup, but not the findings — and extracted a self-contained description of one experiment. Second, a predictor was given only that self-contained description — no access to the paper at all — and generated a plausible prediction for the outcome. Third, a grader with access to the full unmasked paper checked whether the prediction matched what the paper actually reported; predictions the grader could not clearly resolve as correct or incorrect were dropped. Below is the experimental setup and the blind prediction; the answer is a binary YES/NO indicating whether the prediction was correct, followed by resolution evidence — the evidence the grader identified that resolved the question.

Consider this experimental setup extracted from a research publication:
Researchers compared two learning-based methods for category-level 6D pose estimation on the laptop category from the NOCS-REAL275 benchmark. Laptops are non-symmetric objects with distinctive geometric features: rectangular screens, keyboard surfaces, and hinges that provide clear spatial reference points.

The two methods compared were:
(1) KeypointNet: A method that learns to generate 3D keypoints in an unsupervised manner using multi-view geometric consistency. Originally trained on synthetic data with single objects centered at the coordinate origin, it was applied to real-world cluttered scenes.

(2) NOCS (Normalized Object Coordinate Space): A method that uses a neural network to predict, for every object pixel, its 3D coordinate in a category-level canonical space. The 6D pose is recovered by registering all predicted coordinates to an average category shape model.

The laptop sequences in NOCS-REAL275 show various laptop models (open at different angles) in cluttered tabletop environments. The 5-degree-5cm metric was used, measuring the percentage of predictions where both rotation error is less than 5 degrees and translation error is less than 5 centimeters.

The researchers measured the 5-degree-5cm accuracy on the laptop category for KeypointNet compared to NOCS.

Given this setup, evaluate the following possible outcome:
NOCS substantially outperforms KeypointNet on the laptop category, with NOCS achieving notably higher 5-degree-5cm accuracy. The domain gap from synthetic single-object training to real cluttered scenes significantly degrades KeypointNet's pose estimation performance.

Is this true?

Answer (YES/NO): NO